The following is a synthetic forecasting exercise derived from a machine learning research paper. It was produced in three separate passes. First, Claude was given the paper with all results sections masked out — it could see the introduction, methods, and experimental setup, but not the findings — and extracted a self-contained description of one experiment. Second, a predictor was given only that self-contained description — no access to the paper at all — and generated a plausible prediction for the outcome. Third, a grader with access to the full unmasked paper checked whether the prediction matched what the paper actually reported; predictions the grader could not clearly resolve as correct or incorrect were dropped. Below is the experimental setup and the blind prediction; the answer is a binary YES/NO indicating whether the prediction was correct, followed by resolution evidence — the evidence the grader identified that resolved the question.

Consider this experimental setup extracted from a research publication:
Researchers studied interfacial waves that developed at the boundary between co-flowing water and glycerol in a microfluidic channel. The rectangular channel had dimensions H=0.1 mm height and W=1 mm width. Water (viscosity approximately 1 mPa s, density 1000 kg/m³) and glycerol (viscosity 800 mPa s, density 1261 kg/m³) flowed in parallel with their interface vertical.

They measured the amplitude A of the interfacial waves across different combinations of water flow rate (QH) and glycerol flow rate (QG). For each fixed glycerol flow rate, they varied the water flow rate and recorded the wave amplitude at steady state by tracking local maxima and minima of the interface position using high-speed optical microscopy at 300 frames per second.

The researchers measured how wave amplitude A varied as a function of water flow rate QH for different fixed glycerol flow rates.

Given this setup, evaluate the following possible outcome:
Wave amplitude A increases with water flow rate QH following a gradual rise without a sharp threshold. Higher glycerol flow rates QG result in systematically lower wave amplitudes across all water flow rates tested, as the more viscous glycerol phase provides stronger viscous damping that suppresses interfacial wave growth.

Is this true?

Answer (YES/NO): NO